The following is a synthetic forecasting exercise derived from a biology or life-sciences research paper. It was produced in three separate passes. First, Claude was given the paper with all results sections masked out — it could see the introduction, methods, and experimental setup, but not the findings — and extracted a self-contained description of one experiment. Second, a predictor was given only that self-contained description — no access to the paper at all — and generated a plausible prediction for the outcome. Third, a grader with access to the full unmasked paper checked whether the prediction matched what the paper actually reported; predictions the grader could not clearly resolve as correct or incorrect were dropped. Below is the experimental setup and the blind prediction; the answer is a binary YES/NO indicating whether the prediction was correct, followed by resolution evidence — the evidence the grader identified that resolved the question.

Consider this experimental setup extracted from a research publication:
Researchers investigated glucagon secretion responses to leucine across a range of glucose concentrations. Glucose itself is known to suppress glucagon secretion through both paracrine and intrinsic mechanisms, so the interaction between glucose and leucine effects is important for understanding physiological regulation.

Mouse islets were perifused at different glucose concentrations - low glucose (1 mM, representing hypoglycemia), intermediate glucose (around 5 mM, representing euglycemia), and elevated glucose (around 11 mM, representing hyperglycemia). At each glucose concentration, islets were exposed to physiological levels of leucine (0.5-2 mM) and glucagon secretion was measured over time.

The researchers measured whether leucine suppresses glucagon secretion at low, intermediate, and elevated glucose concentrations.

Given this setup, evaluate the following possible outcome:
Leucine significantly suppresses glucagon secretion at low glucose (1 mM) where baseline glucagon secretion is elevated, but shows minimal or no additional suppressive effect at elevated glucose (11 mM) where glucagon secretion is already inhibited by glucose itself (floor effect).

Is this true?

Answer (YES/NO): NO